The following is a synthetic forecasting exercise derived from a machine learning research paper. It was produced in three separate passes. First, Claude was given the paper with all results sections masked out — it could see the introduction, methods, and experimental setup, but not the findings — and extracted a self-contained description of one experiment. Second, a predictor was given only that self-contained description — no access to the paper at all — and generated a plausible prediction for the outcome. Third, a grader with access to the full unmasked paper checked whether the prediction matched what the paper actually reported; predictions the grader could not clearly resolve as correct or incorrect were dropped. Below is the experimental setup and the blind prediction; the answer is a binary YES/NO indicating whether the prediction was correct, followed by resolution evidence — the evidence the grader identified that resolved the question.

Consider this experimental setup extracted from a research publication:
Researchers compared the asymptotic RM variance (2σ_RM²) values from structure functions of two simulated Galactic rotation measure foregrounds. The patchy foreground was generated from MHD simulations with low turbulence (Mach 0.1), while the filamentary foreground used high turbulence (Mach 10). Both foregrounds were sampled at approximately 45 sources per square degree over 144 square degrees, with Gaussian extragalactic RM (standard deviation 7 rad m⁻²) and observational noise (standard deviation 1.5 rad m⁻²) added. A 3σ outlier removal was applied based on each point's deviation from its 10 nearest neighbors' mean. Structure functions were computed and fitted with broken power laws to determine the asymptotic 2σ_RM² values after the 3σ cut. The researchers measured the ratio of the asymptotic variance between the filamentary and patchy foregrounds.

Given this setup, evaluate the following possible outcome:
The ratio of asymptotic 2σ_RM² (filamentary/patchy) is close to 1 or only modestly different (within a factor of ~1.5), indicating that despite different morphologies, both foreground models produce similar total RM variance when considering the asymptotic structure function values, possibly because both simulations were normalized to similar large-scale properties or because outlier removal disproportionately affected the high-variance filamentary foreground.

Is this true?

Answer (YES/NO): NO